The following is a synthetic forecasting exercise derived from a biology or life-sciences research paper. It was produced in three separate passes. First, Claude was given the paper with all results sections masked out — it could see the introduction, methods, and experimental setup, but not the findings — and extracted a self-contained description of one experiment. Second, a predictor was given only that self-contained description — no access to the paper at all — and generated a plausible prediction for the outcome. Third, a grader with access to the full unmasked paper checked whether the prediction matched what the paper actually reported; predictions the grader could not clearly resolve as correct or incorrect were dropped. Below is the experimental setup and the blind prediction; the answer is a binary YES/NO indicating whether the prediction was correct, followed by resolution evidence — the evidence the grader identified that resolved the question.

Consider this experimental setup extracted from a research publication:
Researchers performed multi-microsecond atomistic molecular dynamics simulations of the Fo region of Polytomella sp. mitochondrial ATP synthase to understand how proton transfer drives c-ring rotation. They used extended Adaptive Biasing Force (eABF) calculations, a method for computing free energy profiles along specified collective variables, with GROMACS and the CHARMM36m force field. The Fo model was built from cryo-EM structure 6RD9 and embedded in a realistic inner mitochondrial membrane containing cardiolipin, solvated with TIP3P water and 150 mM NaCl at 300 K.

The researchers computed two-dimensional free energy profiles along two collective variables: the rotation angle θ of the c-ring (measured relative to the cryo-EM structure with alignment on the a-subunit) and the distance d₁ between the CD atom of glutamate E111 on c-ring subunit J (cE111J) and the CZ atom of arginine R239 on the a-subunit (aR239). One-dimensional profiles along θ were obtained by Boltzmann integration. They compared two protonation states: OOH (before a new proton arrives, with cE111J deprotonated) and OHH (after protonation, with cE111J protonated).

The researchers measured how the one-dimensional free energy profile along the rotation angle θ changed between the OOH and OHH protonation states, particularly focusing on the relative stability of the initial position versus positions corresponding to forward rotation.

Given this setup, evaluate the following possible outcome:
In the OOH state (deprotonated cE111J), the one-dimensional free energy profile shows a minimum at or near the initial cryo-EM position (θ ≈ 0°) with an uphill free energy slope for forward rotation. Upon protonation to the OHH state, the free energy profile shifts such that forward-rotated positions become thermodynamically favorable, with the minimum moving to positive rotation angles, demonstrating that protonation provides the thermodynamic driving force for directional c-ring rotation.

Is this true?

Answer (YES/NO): YES